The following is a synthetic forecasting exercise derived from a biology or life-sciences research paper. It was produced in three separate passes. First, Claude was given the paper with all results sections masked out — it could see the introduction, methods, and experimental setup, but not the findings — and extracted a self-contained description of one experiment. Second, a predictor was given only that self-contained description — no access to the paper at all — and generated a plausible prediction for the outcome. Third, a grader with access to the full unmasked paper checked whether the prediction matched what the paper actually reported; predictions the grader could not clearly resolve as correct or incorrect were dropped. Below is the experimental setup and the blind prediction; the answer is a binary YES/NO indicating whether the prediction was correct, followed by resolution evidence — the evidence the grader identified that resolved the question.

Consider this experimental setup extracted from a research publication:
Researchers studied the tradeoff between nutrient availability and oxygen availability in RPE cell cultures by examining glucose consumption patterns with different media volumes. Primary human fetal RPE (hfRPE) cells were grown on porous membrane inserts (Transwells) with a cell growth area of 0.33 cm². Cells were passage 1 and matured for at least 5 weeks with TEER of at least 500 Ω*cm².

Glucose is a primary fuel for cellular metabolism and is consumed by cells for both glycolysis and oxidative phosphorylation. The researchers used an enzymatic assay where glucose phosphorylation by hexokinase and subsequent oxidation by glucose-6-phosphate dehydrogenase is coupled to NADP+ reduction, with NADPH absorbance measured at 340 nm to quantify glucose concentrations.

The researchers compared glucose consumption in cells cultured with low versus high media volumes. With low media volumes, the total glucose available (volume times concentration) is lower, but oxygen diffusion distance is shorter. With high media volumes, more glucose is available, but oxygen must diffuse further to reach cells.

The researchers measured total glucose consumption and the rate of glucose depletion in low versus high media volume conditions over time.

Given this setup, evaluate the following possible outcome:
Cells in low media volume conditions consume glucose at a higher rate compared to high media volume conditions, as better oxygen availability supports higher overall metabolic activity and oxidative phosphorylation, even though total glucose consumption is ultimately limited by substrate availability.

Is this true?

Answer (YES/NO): NO